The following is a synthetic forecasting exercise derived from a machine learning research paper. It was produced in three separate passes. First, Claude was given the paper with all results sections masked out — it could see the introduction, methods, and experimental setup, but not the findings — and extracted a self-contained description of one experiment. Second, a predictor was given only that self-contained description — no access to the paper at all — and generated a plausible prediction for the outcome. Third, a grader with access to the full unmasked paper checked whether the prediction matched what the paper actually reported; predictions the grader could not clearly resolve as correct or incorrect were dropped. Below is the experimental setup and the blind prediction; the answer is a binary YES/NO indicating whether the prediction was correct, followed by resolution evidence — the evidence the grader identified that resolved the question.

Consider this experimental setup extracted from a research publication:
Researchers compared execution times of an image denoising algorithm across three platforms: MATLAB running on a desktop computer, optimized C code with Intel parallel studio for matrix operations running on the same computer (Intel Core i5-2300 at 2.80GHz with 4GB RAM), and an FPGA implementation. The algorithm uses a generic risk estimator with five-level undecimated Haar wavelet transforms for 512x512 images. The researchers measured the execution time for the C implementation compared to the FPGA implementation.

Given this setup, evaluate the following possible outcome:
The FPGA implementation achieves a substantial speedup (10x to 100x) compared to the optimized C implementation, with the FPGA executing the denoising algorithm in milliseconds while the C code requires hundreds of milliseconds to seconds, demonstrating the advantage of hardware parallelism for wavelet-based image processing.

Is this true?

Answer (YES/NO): YES